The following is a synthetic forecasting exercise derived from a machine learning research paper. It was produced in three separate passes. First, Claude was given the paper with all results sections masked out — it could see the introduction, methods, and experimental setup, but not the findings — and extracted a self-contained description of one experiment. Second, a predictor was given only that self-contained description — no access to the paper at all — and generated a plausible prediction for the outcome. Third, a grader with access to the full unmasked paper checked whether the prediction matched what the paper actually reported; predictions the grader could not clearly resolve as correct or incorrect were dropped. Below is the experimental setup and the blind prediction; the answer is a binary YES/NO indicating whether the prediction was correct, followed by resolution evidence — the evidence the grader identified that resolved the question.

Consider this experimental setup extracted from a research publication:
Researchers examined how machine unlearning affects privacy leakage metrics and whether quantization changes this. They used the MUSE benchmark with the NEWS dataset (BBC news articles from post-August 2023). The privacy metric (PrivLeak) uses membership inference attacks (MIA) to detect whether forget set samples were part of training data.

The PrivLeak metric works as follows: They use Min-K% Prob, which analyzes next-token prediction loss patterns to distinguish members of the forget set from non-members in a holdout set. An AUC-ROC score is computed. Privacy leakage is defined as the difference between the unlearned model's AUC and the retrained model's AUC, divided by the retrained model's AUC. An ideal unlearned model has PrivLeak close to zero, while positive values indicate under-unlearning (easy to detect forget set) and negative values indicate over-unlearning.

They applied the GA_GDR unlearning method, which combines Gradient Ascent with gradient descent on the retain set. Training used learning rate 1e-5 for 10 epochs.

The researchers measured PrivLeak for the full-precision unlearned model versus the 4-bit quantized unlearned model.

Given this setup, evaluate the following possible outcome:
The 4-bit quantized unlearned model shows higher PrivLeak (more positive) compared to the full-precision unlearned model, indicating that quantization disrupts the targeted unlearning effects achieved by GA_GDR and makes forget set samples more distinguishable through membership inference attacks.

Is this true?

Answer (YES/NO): NO